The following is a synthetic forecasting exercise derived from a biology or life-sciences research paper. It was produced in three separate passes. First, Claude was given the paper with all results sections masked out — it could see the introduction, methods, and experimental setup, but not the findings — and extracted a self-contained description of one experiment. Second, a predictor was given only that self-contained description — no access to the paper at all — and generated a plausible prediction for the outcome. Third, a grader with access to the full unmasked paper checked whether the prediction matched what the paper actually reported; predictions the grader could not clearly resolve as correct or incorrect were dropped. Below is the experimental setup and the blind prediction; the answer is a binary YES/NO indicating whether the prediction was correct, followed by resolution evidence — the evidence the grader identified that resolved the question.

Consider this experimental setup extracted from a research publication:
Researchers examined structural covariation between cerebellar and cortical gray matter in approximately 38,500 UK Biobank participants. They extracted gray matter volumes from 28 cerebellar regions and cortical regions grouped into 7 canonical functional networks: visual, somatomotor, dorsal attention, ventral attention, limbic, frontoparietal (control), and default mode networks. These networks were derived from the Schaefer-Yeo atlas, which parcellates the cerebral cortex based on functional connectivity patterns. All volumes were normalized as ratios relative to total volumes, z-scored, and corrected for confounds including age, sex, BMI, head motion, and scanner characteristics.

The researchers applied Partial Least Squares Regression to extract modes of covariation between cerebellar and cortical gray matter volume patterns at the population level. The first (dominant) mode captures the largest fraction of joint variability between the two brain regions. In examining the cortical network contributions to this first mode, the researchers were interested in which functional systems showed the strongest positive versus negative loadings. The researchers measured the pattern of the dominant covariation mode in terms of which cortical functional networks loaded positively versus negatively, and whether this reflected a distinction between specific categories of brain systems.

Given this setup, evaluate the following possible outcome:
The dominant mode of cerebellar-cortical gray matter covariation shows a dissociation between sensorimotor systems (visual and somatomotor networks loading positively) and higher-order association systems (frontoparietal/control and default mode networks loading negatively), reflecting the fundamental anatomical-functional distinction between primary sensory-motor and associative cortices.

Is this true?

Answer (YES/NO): YES